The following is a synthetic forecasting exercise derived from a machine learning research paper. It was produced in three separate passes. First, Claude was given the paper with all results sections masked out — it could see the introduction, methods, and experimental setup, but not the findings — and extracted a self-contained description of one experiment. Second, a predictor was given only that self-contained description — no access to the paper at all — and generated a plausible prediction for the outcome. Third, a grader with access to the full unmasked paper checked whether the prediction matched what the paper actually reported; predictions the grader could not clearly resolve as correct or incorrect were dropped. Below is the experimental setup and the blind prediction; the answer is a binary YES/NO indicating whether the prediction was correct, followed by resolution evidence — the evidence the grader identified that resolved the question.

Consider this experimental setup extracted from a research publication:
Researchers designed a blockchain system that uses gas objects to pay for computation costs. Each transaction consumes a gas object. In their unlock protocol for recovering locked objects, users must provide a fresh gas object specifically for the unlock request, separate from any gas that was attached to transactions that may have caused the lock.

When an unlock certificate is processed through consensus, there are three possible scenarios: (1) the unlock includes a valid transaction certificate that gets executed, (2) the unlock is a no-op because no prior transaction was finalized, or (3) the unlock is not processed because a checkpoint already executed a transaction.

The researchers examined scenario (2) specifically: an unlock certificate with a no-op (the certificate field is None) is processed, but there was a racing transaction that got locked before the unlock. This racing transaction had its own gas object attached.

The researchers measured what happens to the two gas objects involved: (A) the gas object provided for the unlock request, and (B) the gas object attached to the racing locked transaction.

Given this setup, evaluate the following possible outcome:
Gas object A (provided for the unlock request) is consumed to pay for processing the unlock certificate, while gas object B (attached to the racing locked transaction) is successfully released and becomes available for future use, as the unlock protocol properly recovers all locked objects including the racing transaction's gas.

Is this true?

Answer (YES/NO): NO